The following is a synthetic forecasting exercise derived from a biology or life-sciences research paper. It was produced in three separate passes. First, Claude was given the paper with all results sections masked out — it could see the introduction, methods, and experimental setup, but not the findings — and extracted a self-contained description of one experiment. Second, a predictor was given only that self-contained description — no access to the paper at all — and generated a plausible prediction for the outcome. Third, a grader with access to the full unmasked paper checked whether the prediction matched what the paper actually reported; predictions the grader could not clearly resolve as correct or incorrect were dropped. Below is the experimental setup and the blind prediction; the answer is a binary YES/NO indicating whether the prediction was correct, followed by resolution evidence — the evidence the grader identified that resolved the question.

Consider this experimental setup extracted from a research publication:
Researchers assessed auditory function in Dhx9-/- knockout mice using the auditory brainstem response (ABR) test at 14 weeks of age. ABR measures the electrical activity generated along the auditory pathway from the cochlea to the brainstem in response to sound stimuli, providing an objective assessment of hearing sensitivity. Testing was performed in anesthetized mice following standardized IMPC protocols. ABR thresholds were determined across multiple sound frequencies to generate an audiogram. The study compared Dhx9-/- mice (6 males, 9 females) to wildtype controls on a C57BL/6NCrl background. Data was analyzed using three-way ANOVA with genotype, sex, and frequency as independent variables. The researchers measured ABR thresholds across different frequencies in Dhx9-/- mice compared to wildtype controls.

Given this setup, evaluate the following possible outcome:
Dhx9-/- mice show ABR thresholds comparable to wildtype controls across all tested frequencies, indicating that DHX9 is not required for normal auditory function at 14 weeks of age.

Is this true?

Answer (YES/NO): NO